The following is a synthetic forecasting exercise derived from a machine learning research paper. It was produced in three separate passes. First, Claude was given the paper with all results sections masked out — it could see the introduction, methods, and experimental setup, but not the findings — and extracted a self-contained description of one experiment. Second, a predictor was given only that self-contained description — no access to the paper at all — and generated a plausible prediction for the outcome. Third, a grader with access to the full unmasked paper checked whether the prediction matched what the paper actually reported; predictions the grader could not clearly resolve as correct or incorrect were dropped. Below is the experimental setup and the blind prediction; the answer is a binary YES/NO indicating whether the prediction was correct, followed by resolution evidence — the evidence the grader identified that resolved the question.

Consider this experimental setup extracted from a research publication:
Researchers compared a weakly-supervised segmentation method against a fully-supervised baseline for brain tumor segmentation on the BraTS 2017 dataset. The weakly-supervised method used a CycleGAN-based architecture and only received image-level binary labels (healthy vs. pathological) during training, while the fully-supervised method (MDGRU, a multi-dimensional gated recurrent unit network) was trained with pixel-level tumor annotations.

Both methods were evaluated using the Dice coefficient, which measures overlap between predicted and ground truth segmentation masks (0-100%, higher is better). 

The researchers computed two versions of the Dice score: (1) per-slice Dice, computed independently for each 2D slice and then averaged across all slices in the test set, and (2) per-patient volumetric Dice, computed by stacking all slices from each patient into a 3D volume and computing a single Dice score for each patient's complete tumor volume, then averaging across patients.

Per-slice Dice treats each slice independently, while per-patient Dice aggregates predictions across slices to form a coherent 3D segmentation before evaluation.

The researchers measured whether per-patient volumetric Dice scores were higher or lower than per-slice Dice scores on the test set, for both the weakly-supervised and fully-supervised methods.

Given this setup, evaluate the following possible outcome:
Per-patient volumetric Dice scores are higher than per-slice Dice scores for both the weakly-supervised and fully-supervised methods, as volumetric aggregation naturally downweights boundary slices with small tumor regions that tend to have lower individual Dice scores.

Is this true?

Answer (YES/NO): YES